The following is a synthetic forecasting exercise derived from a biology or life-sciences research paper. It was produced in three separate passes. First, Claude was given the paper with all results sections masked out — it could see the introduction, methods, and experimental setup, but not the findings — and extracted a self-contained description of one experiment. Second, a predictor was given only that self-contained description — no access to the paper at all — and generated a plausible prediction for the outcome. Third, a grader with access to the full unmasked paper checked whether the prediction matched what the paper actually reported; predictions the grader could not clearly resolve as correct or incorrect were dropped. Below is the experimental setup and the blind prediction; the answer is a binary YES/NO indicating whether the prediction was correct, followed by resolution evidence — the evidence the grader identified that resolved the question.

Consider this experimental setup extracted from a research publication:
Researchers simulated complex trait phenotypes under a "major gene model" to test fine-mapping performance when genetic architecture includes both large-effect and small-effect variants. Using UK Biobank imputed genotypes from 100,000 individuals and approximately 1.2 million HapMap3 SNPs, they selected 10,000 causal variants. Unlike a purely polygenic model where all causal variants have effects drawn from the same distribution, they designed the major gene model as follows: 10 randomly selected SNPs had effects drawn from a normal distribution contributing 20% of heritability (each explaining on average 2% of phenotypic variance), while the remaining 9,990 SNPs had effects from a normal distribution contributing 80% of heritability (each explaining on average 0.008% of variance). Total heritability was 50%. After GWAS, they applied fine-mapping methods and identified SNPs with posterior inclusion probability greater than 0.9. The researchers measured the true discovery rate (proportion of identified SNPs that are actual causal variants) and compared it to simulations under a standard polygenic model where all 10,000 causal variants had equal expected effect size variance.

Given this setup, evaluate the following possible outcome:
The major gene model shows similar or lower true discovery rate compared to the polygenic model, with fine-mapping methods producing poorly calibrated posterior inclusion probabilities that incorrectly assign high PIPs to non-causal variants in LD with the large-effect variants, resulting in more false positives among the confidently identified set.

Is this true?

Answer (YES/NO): YES